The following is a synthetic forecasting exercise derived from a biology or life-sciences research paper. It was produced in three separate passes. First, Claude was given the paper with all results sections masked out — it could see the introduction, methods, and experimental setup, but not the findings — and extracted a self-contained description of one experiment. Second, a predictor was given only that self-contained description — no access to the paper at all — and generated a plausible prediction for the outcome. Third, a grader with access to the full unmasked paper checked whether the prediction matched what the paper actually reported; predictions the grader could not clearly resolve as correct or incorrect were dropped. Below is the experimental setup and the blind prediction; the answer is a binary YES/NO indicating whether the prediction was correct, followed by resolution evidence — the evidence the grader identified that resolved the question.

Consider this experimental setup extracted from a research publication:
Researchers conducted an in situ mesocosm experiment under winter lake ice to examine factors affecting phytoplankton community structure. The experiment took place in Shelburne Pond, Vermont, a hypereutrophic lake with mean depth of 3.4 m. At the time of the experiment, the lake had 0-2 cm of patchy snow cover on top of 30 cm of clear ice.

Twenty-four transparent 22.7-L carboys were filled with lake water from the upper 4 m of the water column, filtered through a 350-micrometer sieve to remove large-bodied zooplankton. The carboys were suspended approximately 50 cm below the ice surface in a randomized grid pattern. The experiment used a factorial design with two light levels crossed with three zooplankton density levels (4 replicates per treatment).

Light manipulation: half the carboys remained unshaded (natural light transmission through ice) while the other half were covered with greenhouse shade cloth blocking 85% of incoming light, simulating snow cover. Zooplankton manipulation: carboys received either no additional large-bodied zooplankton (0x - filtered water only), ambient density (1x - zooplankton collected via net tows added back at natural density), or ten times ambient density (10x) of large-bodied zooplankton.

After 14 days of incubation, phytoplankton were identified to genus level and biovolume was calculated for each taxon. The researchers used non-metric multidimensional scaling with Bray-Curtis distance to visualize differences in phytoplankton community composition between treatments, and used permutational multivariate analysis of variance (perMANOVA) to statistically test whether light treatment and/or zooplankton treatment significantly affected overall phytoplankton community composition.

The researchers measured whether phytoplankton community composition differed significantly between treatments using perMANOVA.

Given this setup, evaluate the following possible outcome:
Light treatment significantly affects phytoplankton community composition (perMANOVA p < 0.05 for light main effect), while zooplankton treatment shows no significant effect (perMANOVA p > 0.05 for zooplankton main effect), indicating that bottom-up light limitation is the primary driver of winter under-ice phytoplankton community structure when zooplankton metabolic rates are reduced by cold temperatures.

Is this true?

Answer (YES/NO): YES